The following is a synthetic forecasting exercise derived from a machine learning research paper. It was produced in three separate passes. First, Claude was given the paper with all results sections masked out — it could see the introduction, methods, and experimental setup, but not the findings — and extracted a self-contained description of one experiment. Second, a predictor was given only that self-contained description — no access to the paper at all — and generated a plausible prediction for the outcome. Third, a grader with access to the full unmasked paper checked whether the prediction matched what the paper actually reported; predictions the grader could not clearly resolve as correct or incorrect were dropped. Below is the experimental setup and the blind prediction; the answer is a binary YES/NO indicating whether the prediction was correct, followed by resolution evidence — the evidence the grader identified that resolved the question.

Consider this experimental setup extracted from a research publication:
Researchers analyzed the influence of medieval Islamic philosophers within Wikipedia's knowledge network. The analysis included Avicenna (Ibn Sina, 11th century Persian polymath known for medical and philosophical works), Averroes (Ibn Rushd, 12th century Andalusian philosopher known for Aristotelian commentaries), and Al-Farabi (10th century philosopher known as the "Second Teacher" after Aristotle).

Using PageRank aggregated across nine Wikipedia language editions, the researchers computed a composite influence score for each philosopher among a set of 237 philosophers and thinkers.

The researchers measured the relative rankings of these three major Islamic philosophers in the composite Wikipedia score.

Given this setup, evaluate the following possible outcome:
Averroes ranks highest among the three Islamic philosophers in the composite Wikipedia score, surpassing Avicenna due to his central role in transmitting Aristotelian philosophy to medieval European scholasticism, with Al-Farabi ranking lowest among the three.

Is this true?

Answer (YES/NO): NO